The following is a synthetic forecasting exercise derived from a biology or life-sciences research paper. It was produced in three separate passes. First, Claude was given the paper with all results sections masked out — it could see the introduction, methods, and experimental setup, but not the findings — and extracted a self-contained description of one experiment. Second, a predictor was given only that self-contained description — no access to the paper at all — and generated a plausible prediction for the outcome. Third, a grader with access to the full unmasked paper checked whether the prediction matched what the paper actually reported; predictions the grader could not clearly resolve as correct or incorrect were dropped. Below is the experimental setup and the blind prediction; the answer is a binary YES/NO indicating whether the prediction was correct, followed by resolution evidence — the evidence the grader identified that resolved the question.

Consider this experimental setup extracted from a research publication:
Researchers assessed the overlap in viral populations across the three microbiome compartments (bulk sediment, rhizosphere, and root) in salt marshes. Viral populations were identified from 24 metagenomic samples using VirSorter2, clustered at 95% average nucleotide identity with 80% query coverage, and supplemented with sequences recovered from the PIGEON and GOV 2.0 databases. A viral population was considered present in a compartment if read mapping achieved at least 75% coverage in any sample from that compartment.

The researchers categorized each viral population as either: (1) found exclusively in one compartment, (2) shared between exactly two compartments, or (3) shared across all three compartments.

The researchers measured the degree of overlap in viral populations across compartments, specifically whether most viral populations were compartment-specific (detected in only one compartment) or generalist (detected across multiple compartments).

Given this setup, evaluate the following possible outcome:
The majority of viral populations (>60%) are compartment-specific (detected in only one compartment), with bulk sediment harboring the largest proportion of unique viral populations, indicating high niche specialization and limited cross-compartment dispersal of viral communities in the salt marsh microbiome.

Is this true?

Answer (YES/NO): NO